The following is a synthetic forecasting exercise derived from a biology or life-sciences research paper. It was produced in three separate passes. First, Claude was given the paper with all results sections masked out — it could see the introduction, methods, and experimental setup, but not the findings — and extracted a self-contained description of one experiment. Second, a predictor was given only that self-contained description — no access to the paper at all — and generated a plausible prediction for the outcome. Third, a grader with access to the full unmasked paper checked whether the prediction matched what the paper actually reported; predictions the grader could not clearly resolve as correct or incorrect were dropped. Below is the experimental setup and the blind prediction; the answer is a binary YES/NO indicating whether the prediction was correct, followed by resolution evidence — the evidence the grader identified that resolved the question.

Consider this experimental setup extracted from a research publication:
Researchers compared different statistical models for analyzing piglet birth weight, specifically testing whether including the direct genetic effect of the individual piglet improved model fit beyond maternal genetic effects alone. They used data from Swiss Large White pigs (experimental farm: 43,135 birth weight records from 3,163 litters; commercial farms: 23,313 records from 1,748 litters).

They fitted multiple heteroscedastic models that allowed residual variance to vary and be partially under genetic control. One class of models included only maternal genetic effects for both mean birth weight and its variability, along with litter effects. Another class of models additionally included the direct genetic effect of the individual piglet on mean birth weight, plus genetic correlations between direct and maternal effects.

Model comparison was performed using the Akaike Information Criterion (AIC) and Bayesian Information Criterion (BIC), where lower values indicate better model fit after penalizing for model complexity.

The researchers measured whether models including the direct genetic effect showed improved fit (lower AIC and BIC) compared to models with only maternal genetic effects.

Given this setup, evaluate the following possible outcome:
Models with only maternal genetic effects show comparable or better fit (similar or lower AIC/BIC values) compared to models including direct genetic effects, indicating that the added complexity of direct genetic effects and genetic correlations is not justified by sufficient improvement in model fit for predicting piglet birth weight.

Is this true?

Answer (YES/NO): NO